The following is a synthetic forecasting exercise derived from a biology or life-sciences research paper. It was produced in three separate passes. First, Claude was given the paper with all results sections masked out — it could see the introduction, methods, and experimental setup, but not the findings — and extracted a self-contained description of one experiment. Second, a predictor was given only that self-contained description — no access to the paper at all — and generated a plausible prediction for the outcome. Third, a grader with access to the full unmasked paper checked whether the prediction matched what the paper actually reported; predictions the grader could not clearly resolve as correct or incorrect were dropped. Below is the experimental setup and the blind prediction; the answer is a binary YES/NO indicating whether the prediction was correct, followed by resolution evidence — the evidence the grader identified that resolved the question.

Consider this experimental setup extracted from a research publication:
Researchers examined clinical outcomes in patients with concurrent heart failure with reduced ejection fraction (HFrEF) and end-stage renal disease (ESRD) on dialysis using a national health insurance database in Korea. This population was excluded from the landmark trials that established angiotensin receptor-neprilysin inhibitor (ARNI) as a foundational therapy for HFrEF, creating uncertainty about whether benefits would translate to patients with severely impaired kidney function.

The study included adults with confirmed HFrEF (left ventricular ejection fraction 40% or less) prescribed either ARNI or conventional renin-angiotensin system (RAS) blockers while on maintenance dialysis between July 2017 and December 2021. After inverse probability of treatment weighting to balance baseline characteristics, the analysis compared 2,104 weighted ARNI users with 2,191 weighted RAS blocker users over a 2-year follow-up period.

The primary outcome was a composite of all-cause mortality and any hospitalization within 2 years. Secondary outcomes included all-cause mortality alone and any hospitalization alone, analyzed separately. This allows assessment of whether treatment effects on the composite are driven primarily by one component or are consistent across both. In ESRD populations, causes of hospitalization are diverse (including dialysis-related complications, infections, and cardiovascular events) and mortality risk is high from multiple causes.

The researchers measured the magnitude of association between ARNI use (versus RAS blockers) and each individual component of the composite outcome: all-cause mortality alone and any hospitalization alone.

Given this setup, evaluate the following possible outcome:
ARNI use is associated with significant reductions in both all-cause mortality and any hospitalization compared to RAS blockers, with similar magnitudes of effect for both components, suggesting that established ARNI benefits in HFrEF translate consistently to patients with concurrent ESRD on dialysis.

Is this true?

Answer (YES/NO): NO